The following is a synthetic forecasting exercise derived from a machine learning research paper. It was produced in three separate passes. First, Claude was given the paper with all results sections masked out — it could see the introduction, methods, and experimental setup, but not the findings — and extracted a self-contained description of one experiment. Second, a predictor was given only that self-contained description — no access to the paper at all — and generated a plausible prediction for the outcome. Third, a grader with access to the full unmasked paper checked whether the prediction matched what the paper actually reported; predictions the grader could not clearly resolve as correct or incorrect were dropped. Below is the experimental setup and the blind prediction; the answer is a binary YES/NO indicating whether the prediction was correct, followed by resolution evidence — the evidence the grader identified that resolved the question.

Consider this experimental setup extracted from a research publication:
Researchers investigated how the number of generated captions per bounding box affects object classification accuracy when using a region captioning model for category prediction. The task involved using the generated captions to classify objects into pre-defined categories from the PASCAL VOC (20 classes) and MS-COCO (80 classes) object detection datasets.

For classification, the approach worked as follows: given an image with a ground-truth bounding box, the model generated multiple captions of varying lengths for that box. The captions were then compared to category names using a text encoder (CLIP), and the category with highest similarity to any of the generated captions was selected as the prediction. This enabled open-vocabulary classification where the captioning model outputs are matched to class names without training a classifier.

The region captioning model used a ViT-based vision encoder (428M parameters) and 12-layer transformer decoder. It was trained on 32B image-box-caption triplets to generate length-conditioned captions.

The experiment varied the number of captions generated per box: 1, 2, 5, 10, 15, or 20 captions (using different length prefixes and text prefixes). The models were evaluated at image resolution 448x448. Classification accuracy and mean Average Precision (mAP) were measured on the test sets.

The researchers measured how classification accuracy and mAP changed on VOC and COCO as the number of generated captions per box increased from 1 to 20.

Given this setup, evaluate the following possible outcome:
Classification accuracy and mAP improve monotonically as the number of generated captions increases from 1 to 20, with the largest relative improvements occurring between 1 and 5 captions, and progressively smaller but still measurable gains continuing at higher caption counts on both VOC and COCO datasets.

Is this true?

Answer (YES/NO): NO